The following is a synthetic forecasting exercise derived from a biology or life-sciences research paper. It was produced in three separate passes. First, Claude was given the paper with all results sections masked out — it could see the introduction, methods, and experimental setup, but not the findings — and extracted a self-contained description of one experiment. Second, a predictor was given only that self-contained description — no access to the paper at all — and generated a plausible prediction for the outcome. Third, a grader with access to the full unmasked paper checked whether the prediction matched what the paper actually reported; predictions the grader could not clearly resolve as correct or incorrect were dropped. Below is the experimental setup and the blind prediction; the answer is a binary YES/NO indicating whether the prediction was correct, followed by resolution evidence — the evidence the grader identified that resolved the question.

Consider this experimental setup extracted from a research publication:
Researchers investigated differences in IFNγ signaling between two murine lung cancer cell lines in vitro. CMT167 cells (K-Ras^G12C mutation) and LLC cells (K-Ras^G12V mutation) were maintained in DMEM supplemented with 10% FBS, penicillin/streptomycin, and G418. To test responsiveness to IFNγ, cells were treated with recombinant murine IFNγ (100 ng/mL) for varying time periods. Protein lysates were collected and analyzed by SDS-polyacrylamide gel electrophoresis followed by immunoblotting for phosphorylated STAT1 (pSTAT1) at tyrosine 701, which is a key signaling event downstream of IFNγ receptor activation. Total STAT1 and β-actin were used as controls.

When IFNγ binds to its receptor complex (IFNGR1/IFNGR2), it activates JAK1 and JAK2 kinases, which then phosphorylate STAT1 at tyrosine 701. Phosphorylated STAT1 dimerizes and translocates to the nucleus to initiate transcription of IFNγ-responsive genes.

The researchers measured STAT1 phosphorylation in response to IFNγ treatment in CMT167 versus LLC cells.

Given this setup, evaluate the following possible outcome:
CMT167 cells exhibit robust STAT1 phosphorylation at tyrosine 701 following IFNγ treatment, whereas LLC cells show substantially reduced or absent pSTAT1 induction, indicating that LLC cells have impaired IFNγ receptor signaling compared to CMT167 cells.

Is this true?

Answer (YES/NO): YES